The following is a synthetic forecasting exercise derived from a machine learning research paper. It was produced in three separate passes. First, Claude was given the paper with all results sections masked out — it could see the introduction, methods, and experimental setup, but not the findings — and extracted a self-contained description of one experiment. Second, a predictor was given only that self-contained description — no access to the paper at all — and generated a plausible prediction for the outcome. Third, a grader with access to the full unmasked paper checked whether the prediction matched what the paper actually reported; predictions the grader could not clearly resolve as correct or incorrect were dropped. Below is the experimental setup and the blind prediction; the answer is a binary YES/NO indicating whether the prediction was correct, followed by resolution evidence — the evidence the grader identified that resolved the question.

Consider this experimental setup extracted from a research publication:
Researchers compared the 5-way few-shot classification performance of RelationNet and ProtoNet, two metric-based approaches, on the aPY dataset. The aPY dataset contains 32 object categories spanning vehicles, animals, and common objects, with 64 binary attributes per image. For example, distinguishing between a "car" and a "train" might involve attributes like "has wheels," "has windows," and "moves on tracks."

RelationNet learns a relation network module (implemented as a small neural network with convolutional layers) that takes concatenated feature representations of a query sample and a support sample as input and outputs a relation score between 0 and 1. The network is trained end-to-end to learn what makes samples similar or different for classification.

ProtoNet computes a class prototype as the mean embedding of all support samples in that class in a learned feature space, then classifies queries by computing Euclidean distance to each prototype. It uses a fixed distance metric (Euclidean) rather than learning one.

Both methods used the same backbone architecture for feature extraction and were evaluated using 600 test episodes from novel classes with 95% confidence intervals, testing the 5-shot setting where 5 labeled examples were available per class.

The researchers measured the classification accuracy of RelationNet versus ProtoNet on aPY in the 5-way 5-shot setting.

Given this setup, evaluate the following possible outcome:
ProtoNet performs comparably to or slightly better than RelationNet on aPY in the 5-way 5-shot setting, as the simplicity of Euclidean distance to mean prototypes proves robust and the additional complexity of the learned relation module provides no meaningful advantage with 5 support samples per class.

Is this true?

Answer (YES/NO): NO